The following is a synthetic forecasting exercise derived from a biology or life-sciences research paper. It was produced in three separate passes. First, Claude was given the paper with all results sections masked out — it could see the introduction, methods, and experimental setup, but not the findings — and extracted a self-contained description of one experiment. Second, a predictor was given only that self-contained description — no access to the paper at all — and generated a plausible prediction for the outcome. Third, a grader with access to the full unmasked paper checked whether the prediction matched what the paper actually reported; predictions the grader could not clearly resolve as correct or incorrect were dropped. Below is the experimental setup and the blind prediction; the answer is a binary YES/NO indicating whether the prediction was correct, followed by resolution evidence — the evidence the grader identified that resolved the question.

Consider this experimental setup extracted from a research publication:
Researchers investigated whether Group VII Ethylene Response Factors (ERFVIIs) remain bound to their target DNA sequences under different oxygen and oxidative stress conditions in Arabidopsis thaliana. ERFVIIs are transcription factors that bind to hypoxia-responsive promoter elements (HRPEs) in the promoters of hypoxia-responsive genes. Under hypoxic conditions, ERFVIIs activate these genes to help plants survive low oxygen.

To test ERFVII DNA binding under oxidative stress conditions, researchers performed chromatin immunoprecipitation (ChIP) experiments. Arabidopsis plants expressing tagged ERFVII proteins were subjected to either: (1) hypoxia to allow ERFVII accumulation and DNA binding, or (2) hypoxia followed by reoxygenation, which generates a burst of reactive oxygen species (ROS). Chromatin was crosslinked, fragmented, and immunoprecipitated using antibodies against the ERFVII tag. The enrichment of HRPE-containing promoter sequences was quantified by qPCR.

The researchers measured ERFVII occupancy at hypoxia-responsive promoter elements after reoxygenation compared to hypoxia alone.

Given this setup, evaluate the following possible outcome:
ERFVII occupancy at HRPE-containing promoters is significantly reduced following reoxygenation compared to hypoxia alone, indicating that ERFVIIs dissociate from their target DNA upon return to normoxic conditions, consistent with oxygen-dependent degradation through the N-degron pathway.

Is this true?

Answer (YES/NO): NO